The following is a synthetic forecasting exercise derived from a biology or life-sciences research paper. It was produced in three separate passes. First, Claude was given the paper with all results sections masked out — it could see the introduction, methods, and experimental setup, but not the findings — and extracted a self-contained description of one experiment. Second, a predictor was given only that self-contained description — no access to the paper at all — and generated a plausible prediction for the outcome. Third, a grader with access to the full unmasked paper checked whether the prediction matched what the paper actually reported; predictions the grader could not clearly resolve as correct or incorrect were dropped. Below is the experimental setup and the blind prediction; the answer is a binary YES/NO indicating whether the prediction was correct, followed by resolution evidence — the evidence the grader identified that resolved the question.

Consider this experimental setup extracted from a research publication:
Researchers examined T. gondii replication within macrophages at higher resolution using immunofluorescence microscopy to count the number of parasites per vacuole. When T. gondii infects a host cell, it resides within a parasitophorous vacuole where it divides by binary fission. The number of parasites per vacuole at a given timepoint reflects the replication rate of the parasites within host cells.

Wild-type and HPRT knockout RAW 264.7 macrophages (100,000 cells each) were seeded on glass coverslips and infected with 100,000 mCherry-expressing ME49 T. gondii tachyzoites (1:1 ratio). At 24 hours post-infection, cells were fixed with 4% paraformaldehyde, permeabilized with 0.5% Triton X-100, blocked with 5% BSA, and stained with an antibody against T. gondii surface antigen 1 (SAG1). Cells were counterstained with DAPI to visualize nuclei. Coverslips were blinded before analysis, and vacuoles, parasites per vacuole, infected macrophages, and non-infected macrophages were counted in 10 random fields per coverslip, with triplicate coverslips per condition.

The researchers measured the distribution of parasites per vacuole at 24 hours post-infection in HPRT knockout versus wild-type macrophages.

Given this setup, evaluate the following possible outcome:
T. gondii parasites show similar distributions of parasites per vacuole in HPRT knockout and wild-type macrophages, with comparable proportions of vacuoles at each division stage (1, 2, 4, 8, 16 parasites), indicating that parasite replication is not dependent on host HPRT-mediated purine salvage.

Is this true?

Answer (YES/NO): NO